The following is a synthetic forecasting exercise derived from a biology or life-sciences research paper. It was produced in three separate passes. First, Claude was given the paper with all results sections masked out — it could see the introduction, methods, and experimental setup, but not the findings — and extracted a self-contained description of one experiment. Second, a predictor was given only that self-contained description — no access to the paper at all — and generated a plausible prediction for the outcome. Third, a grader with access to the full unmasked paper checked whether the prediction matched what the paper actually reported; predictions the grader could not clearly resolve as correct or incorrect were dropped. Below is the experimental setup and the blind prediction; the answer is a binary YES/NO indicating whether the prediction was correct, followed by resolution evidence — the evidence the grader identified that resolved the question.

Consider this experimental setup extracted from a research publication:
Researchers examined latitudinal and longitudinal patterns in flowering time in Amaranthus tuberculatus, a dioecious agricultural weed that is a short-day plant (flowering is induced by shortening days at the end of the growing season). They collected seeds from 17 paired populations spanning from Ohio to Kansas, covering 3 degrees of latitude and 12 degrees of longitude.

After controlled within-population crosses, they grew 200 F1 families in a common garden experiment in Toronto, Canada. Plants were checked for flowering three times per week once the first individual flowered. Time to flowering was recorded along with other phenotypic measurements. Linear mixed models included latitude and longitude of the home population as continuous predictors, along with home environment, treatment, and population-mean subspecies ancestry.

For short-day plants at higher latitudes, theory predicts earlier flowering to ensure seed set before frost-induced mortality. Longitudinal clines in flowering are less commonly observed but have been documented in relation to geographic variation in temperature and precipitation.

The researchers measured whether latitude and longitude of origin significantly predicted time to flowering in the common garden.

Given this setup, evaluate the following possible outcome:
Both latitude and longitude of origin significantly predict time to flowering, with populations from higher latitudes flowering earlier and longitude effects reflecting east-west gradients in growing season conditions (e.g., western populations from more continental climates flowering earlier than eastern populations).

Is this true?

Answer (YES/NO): NO